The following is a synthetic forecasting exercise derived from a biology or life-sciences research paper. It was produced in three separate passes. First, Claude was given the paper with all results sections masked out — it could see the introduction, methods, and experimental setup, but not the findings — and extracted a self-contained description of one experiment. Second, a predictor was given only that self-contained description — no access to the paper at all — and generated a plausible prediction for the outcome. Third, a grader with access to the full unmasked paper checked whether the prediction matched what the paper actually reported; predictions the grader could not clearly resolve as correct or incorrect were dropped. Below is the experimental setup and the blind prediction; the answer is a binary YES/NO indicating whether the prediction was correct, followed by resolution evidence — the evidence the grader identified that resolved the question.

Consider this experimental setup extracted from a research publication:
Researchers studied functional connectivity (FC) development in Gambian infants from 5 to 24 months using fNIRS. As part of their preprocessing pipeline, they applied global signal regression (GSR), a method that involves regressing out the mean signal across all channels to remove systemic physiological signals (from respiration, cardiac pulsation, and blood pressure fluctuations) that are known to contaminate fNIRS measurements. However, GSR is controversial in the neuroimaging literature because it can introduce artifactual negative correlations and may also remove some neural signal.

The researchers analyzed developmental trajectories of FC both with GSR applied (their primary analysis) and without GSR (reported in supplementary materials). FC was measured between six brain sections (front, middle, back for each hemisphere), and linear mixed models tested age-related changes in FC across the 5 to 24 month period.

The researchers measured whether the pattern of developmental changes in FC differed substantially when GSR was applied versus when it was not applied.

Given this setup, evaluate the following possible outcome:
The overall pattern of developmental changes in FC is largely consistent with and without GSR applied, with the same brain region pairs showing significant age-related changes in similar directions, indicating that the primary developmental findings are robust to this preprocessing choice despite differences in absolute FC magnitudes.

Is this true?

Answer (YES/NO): YES